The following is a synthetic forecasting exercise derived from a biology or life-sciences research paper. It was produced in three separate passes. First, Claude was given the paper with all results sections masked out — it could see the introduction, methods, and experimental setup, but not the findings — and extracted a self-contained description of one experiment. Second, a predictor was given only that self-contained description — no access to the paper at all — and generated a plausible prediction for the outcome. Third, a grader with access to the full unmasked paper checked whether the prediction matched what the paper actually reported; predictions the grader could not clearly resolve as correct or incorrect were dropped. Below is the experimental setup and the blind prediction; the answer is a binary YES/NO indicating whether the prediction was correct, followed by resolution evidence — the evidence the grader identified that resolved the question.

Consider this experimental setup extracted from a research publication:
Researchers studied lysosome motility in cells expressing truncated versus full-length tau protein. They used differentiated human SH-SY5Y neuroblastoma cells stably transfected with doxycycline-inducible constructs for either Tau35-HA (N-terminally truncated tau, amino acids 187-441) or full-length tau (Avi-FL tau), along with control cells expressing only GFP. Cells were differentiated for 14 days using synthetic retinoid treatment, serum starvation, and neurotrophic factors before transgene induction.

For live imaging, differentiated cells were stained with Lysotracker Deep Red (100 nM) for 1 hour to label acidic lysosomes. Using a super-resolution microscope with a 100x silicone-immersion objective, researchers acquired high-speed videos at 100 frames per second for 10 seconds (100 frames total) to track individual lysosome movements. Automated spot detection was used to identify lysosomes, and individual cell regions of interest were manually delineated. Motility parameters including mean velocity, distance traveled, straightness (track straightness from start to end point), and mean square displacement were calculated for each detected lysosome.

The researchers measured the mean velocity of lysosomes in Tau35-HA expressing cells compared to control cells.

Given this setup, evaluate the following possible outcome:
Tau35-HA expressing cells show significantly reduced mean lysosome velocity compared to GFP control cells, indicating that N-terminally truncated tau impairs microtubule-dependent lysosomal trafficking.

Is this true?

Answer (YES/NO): NO